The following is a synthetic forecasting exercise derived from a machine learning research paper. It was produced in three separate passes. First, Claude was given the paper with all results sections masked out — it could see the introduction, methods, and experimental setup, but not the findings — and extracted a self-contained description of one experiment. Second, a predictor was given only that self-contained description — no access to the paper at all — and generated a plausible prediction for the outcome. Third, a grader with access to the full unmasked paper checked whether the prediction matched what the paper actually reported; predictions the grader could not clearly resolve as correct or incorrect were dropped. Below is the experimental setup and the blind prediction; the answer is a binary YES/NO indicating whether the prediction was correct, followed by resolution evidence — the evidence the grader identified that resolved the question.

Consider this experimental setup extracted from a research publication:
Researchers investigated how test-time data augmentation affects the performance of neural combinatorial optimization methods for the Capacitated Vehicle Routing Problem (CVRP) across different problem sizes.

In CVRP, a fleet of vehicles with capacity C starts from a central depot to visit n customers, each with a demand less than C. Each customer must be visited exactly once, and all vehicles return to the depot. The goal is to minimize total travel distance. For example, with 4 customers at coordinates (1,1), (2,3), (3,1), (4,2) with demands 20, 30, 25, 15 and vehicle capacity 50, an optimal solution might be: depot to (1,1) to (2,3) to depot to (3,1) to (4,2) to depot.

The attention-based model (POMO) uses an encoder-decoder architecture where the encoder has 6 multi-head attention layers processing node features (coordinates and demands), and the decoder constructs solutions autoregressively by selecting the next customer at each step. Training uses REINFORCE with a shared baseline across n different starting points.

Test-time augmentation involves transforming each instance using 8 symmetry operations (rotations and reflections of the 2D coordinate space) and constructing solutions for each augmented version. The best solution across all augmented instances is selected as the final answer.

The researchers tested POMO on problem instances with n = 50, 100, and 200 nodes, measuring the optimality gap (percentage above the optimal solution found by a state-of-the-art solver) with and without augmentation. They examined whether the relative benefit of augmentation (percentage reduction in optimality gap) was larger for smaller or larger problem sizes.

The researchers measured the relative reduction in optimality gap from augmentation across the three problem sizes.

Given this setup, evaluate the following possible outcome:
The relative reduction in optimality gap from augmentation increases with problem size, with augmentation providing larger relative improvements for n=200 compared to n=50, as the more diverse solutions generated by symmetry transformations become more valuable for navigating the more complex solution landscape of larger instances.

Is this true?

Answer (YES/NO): NO